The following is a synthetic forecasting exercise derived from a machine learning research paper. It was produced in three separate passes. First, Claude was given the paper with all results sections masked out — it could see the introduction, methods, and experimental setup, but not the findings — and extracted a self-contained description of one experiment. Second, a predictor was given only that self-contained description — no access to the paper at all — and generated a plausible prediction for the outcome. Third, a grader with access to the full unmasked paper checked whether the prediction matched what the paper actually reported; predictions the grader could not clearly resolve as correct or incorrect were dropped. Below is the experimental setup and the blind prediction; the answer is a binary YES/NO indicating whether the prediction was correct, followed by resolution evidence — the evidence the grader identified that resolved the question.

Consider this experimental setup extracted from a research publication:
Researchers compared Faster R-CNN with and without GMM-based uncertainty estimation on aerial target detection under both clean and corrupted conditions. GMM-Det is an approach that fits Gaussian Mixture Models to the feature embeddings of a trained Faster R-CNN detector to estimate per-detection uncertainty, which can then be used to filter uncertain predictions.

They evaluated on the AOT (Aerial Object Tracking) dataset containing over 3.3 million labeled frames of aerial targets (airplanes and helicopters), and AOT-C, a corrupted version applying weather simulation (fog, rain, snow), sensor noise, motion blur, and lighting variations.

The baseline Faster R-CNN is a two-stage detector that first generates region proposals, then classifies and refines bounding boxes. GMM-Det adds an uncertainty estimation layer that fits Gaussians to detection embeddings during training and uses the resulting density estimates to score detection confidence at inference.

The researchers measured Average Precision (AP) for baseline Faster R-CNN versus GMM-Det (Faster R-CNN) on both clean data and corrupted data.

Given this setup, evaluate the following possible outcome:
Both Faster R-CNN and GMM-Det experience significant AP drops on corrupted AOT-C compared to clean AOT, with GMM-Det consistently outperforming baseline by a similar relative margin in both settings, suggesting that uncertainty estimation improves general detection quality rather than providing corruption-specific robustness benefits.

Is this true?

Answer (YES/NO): NO